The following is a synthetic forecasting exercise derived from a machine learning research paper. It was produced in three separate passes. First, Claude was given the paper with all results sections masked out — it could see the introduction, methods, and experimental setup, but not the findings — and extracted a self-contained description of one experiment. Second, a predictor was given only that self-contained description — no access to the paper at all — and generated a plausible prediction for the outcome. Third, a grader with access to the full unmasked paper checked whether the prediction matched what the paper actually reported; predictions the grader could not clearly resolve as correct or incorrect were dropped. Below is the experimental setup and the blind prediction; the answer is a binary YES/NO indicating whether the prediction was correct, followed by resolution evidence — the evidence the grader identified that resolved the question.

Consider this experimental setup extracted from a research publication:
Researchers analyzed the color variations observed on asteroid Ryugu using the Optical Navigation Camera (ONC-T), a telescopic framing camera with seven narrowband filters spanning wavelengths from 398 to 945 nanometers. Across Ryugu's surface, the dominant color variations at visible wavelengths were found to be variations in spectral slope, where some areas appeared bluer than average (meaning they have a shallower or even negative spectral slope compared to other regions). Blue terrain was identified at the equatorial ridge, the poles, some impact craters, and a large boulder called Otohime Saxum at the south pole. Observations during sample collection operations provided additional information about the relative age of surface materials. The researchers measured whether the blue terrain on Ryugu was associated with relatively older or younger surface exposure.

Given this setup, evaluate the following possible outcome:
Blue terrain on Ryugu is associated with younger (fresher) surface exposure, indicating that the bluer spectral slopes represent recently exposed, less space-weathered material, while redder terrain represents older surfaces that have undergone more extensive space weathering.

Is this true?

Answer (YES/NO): YES